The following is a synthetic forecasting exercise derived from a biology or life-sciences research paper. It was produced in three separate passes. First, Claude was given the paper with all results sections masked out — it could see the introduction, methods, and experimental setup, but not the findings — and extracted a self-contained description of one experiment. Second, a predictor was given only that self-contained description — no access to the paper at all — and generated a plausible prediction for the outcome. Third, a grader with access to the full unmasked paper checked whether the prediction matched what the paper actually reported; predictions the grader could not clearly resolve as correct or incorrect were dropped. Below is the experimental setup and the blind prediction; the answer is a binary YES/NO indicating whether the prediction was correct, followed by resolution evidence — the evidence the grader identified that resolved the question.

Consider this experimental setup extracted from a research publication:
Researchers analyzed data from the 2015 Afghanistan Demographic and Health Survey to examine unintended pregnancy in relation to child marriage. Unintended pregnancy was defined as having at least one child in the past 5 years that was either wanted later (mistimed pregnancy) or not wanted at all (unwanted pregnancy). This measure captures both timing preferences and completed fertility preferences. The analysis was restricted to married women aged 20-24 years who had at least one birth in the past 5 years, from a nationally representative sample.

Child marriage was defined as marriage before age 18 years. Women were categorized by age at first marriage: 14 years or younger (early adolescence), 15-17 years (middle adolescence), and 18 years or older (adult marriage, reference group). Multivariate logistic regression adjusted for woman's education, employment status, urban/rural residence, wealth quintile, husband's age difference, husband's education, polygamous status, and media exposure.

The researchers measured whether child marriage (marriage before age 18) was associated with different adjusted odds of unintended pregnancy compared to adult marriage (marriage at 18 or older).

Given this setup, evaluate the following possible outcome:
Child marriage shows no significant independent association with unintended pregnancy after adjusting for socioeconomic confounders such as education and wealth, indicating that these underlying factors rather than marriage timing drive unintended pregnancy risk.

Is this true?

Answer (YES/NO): NO